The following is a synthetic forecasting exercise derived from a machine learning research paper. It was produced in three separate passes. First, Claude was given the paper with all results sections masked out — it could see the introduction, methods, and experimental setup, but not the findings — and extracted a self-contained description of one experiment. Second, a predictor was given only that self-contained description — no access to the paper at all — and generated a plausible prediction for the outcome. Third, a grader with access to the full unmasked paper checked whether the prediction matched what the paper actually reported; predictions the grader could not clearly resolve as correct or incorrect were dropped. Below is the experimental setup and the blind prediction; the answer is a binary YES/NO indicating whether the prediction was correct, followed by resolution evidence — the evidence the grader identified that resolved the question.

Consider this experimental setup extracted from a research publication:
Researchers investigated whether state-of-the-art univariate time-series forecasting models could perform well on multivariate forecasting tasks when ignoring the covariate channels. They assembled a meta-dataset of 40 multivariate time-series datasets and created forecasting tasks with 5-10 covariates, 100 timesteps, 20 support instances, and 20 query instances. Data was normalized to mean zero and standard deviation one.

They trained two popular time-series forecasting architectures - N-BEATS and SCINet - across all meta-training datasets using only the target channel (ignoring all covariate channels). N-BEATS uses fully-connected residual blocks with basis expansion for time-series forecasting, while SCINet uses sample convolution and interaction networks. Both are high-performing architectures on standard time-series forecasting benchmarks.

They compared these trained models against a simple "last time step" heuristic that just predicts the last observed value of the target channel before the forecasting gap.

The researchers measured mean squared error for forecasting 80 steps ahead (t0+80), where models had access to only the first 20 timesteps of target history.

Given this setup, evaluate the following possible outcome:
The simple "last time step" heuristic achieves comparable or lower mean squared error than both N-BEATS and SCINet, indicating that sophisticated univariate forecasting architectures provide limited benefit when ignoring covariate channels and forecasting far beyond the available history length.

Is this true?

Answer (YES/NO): NO